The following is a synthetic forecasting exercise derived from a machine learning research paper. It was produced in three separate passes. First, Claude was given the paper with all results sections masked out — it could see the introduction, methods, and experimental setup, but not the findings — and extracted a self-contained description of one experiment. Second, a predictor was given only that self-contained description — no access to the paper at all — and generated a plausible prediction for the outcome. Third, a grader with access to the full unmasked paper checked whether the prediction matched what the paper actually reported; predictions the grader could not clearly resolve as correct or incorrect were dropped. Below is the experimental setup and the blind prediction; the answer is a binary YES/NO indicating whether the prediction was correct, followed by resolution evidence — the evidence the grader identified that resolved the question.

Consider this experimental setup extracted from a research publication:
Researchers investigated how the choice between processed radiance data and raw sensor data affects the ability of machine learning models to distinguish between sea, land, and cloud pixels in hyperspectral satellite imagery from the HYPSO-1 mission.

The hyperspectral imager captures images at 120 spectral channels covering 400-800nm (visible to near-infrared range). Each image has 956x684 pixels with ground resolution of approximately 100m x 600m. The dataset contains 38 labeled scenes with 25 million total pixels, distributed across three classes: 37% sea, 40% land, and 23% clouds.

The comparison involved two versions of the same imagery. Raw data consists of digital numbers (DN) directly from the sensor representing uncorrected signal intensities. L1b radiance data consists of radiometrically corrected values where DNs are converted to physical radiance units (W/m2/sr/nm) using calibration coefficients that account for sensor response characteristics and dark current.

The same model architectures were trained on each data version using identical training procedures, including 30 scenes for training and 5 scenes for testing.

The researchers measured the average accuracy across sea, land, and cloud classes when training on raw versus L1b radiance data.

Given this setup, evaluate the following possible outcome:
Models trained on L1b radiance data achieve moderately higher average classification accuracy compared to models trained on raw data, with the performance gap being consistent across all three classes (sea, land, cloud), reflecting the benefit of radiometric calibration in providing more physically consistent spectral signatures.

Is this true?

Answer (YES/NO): NO